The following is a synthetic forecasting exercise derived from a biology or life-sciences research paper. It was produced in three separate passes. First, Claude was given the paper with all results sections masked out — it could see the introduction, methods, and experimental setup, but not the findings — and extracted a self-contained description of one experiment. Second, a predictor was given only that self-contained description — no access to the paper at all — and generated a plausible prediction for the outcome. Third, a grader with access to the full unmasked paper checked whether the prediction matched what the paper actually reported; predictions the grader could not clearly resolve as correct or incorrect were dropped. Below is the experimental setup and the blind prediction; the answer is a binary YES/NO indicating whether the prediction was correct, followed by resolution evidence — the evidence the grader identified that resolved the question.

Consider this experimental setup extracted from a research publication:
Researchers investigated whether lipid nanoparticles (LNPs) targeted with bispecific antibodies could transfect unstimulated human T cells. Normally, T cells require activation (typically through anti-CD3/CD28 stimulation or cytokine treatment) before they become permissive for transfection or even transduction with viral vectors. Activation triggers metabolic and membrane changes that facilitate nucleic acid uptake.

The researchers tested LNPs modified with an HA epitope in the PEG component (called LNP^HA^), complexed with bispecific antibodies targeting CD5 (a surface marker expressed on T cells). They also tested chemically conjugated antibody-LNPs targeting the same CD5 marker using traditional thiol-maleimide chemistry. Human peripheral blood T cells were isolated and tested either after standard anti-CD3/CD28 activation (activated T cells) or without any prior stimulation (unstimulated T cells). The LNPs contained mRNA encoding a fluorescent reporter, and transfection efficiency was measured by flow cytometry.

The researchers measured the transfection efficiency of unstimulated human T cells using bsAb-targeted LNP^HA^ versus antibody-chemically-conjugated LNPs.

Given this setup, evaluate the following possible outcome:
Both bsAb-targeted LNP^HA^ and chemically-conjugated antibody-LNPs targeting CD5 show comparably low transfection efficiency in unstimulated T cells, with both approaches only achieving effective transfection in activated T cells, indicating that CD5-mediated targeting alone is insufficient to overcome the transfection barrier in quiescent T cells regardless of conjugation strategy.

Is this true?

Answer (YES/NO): NO